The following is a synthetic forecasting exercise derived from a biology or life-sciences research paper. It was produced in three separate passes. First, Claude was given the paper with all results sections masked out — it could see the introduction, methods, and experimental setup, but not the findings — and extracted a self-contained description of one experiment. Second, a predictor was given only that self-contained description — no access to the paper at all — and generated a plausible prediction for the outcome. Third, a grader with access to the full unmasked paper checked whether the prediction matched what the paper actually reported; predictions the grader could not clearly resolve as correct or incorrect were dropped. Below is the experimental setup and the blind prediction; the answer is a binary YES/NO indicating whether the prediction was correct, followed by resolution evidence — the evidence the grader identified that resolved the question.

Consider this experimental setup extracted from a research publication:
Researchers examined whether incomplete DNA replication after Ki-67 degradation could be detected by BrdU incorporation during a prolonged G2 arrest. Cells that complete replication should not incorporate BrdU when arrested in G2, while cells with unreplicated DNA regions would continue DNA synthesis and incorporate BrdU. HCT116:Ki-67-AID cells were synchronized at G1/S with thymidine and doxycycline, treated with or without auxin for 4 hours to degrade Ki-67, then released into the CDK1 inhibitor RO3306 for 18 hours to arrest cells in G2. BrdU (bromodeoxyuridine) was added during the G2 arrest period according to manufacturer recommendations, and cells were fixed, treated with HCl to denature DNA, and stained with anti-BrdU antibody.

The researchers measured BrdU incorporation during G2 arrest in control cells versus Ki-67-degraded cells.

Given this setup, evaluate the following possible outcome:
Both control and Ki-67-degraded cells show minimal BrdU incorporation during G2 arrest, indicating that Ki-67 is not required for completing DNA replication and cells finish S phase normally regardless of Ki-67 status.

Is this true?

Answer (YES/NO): NO